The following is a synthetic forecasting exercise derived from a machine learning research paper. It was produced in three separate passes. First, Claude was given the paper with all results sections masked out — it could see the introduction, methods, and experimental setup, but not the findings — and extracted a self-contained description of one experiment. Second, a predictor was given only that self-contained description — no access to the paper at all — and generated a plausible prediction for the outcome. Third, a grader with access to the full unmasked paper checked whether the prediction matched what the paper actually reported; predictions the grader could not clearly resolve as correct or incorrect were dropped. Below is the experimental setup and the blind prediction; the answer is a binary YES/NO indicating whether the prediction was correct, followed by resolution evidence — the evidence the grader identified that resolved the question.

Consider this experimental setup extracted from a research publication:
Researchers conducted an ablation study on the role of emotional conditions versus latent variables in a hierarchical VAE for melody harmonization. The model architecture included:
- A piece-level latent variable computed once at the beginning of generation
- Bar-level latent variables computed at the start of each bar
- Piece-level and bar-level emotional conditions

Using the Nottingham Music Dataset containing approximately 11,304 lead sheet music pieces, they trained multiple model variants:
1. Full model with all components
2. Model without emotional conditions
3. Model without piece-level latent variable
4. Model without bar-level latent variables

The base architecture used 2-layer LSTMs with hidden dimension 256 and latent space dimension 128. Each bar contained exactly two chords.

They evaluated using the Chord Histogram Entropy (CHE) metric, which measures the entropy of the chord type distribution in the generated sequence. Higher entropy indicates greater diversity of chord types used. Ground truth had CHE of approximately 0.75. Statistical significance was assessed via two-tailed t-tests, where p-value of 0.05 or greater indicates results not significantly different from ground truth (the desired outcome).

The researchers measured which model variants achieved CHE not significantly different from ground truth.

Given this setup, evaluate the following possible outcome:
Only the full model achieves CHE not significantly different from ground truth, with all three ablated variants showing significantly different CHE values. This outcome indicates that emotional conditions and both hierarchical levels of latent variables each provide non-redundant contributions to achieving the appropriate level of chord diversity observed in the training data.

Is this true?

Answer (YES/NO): NO